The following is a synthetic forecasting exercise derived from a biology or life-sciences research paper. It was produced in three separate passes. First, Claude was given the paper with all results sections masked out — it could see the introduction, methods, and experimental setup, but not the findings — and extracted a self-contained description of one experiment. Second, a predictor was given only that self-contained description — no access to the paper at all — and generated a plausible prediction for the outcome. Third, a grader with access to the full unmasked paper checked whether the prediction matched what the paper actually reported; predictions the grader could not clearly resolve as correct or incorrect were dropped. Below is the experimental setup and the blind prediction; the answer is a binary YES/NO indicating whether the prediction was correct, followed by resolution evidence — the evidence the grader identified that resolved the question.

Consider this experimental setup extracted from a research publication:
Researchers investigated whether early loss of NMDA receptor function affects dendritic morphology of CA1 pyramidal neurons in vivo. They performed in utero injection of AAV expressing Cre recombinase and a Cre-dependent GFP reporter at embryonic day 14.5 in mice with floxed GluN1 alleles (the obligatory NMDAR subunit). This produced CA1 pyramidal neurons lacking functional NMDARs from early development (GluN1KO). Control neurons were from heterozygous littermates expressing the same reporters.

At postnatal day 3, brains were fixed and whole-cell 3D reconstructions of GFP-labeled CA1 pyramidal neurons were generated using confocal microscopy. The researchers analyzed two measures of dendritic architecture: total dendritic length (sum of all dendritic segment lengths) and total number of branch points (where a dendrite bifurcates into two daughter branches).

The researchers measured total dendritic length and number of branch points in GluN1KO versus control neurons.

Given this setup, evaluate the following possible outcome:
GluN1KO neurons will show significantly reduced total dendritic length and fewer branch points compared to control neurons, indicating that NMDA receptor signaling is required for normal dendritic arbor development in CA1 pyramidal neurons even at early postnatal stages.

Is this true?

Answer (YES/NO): NO